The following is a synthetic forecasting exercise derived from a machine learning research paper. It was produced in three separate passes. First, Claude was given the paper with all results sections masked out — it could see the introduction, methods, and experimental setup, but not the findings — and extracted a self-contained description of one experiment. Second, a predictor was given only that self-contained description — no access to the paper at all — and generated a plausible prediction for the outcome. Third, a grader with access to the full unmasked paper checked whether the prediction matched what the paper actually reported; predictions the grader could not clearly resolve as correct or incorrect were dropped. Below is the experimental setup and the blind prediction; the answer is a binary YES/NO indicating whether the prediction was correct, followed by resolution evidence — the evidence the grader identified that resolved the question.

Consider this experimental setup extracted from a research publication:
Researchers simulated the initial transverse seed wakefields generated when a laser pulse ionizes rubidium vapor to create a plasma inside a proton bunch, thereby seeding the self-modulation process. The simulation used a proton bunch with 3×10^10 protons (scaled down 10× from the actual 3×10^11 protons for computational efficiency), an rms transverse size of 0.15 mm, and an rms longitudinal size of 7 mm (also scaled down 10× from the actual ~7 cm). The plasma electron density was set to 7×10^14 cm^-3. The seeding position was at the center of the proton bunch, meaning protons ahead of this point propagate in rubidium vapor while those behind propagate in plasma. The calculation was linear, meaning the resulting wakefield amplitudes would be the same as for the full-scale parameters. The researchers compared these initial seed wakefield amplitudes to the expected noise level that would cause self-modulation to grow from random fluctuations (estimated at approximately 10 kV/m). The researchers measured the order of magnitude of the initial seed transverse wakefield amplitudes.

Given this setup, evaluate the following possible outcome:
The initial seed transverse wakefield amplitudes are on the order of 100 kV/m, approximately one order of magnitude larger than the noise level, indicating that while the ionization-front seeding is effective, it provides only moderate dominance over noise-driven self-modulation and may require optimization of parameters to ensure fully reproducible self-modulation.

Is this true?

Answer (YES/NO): NO